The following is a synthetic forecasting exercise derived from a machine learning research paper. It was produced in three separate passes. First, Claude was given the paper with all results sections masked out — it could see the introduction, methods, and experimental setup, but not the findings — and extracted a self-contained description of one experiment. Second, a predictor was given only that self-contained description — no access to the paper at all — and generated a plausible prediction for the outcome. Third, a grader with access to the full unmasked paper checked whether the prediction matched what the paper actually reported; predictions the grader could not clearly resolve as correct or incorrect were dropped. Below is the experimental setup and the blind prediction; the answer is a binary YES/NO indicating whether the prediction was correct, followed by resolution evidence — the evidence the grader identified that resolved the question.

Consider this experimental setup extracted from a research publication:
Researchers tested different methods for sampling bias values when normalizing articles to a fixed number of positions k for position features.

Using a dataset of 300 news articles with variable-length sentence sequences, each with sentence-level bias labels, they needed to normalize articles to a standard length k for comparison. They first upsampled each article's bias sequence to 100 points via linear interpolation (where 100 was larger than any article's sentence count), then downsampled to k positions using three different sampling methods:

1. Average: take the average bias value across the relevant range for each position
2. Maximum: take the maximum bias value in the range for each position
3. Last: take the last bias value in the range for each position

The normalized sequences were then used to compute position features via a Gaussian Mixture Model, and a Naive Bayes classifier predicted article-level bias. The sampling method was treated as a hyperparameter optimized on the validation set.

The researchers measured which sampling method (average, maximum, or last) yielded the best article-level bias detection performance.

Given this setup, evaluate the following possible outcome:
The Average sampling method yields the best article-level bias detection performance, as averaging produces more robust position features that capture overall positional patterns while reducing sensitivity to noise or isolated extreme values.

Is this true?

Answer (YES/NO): NO